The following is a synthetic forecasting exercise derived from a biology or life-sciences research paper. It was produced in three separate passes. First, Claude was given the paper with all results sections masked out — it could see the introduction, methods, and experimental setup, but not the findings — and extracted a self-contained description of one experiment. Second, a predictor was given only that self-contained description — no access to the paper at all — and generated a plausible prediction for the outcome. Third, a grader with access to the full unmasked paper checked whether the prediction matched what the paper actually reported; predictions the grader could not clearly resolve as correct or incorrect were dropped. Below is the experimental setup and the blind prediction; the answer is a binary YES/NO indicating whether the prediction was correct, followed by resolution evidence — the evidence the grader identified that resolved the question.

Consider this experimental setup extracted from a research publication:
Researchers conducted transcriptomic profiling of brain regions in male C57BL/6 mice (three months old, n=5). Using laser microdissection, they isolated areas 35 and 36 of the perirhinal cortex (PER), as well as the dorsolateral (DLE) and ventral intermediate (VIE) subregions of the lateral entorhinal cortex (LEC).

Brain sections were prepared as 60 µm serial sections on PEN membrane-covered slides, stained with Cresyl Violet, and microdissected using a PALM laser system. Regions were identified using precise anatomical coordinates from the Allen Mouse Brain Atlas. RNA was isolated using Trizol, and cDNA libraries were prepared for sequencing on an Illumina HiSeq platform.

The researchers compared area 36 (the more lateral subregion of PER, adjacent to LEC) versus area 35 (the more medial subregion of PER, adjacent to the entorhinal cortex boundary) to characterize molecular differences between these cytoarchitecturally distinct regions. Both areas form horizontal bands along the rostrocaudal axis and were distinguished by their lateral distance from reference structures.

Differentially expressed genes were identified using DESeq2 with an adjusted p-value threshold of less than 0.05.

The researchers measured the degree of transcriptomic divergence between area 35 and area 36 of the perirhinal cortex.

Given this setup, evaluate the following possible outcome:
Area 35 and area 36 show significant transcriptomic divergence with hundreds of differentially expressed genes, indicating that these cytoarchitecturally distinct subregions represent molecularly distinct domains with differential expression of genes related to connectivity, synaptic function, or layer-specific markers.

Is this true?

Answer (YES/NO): NO